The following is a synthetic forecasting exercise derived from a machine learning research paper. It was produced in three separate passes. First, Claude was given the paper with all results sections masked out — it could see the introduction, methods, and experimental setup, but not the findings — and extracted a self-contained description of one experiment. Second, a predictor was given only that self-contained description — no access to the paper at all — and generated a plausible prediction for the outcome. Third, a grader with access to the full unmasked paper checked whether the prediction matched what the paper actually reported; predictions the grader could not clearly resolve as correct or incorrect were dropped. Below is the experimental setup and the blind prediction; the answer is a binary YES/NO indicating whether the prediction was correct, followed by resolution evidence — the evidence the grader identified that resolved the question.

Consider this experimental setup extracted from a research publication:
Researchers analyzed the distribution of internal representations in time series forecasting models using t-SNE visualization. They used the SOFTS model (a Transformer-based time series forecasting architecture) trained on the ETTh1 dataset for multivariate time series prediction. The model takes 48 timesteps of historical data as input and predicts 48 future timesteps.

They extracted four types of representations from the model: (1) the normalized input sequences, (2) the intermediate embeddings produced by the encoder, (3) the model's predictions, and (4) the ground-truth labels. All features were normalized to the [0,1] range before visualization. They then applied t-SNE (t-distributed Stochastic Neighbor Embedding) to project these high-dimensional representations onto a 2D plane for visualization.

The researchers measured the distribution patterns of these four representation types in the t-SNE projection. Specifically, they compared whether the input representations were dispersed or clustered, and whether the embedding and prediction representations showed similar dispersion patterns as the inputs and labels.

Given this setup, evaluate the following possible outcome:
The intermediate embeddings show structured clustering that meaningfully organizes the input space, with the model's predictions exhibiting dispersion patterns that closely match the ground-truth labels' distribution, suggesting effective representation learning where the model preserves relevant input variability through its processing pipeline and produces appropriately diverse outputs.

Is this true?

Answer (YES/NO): NO